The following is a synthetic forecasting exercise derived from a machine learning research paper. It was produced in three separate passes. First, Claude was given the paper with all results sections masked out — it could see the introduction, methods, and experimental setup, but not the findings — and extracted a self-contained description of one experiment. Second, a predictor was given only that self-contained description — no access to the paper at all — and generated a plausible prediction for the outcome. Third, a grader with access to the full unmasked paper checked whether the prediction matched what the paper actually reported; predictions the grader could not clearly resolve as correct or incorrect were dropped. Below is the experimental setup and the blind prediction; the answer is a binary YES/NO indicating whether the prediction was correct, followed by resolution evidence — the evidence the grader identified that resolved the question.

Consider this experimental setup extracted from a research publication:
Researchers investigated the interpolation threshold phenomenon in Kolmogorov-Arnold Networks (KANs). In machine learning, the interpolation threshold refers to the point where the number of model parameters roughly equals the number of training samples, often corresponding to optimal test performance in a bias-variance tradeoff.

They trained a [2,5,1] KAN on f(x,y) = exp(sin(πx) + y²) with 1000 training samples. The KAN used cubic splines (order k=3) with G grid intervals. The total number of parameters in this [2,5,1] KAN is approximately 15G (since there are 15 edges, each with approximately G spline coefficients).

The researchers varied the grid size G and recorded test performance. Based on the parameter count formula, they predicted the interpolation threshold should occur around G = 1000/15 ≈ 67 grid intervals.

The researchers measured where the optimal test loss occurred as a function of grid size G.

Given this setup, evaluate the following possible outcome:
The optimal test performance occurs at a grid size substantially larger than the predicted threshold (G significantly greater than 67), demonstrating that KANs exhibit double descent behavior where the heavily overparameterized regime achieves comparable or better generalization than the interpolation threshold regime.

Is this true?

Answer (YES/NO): NO